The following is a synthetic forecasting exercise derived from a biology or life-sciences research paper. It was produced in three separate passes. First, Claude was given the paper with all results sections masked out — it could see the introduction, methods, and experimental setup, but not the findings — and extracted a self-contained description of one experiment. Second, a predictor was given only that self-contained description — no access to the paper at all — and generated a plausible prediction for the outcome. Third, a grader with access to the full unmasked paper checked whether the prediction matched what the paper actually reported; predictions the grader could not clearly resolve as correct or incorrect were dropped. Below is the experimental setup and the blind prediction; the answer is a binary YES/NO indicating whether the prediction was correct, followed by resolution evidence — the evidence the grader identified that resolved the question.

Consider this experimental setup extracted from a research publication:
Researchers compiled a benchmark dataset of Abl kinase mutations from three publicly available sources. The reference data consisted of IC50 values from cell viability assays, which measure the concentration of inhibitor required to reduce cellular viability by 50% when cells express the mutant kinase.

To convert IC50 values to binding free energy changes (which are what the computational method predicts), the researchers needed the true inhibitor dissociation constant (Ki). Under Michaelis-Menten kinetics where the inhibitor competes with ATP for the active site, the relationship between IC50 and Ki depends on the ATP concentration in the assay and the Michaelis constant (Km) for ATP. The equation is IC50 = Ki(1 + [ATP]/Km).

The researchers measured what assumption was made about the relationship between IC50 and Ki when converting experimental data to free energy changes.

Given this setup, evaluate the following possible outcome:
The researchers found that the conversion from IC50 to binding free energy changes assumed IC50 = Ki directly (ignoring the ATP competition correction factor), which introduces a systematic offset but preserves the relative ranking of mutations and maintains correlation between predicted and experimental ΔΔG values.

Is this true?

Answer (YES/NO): NO